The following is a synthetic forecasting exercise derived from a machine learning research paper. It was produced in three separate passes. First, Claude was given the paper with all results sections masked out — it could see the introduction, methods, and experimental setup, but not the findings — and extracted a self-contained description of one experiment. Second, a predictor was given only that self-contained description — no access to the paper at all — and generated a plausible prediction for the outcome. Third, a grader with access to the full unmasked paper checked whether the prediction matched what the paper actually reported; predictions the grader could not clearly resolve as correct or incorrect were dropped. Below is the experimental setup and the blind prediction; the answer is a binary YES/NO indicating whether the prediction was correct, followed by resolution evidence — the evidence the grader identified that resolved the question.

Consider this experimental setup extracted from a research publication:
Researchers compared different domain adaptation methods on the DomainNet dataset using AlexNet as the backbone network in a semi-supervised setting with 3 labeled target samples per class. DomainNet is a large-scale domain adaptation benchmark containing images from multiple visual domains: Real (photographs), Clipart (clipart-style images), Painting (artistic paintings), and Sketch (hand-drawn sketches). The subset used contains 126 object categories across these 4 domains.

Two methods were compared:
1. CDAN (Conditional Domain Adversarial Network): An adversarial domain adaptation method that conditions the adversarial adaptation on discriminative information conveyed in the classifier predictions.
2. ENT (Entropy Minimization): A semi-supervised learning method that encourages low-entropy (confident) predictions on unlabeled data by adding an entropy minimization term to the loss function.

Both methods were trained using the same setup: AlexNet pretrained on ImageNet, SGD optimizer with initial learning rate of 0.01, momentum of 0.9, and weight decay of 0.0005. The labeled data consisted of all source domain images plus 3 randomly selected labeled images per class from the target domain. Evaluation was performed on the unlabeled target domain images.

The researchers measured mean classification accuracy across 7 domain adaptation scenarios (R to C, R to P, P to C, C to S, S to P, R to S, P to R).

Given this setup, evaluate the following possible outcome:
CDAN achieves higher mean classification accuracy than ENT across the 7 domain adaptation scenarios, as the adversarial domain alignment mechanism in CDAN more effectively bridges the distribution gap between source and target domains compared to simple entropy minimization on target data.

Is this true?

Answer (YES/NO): YES